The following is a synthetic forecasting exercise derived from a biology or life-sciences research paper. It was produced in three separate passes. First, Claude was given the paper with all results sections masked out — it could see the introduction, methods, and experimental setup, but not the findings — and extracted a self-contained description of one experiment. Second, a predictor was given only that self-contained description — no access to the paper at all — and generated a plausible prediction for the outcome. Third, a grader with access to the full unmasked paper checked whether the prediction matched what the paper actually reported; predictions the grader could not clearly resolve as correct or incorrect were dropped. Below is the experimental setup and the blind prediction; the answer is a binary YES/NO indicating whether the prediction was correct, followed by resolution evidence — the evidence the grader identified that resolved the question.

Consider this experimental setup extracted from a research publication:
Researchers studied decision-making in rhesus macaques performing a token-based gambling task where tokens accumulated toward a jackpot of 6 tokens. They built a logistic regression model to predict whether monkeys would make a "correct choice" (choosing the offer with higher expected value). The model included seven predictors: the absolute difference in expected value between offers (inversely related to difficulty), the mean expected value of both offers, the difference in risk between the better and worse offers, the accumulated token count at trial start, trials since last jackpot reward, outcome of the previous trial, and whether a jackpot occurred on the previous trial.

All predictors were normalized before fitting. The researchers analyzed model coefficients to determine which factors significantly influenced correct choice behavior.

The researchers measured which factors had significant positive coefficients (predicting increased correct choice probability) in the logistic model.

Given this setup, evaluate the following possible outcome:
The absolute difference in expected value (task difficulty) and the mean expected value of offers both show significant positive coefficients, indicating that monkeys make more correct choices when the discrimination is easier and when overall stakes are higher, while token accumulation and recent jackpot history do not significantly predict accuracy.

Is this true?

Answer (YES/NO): NO